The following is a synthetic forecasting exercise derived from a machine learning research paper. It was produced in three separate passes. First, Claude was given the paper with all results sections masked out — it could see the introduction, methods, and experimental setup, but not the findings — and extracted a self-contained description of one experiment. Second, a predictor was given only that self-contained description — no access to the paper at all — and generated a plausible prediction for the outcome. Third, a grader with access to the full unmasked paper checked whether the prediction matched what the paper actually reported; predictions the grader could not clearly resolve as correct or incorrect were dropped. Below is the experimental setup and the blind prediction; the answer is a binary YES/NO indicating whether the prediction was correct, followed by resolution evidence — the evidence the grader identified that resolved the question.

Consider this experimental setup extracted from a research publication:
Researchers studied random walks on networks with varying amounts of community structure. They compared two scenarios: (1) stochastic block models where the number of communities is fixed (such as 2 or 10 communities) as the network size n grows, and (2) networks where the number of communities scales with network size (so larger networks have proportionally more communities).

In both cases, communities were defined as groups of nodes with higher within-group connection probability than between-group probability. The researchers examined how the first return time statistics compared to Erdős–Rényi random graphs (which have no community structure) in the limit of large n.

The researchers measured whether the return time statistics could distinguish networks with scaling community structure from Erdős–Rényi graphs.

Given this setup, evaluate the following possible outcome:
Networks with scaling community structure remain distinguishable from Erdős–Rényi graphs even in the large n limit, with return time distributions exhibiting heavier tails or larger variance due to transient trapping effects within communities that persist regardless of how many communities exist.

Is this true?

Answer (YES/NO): NO